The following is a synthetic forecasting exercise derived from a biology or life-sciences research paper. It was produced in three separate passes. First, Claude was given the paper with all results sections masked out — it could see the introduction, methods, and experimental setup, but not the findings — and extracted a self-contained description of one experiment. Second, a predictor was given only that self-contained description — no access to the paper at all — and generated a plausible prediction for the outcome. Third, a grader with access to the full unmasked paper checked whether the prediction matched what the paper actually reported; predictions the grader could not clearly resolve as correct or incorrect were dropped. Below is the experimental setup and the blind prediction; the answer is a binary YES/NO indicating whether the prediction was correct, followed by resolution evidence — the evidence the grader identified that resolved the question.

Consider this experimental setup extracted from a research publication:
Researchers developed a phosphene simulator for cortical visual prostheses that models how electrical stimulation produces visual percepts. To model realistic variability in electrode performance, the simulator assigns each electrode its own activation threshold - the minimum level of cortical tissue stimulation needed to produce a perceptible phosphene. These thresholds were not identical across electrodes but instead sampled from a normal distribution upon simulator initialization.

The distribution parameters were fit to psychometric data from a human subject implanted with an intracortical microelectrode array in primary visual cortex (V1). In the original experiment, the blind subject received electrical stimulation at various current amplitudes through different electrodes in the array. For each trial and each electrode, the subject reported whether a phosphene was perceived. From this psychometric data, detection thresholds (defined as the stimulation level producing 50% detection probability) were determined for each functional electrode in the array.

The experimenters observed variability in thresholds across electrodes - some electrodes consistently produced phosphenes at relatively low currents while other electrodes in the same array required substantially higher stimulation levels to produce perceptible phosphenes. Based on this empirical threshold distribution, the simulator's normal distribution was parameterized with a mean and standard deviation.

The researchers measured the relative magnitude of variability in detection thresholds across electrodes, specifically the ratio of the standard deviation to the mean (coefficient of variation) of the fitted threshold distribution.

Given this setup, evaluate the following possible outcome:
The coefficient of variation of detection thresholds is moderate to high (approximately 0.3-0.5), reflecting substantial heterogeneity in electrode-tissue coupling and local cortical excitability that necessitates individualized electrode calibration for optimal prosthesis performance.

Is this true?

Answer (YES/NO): NO